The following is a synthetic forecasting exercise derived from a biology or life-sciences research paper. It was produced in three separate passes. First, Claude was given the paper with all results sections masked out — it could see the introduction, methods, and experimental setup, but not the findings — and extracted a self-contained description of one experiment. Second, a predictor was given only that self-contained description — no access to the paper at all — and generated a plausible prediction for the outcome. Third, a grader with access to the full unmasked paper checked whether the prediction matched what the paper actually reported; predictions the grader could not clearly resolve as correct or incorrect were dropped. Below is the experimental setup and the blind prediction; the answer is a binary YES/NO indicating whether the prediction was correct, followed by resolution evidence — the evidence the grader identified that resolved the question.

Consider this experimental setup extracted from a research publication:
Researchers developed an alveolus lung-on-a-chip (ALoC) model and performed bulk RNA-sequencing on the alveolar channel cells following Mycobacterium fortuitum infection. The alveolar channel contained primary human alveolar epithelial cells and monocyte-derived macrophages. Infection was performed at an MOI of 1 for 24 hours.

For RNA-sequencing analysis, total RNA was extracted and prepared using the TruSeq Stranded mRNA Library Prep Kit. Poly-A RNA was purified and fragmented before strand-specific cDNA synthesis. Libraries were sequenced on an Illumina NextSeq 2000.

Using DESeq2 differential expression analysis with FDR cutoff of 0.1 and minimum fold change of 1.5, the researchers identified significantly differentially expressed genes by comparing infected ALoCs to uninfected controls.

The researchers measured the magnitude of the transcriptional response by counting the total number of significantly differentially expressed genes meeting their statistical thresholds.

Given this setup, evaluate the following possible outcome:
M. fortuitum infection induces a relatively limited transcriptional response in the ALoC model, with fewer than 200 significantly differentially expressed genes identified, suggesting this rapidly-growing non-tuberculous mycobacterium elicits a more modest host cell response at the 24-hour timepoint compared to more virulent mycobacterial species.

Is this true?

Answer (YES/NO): NO